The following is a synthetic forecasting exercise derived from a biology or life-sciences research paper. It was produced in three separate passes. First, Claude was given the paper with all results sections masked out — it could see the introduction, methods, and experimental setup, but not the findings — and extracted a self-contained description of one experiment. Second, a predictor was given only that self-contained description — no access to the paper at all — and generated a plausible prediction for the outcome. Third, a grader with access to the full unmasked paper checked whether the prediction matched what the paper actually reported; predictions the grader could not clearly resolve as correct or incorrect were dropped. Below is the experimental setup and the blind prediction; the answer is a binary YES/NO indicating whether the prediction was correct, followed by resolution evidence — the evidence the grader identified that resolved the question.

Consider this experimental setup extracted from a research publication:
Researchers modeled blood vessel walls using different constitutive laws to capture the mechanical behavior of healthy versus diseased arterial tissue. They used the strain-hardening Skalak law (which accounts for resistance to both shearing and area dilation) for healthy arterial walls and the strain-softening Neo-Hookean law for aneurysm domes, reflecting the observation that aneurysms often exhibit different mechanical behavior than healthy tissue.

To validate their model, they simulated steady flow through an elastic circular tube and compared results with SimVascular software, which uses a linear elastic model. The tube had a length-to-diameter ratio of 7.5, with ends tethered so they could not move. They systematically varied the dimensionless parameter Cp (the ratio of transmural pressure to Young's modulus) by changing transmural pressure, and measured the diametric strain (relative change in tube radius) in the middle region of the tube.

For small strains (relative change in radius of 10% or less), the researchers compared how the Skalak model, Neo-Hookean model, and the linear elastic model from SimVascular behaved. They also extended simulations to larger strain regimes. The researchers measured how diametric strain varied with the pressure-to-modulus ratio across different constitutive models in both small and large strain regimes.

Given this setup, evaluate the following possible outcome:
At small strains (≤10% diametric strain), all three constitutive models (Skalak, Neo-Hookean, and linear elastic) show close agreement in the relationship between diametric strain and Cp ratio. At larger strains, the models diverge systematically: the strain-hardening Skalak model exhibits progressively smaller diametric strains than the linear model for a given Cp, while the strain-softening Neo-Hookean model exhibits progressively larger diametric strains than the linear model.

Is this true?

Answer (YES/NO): YES